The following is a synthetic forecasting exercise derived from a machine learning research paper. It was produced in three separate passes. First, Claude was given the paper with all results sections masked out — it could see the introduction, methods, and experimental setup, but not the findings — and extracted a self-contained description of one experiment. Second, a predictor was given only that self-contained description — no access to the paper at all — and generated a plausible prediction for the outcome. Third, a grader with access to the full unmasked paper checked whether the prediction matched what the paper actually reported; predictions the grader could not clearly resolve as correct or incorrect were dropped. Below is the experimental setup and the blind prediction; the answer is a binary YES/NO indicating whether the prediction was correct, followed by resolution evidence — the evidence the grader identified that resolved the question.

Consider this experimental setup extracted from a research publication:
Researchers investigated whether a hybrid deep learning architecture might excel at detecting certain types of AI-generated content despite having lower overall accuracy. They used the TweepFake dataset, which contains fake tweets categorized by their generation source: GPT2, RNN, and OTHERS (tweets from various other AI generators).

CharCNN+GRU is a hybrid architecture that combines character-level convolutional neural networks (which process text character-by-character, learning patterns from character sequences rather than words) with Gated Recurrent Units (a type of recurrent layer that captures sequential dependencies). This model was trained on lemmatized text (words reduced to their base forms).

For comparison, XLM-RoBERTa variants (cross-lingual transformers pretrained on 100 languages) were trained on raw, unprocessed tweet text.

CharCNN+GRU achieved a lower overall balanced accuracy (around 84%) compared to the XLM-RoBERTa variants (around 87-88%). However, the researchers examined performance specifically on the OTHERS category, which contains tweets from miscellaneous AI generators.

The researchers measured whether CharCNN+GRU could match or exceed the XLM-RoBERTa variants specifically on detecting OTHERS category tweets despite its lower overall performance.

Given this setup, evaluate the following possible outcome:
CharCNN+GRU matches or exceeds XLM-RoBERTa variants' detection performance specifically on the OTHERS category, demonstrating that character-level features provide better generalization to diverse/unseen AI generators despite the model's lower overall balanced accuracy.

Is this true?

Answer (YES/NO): YES